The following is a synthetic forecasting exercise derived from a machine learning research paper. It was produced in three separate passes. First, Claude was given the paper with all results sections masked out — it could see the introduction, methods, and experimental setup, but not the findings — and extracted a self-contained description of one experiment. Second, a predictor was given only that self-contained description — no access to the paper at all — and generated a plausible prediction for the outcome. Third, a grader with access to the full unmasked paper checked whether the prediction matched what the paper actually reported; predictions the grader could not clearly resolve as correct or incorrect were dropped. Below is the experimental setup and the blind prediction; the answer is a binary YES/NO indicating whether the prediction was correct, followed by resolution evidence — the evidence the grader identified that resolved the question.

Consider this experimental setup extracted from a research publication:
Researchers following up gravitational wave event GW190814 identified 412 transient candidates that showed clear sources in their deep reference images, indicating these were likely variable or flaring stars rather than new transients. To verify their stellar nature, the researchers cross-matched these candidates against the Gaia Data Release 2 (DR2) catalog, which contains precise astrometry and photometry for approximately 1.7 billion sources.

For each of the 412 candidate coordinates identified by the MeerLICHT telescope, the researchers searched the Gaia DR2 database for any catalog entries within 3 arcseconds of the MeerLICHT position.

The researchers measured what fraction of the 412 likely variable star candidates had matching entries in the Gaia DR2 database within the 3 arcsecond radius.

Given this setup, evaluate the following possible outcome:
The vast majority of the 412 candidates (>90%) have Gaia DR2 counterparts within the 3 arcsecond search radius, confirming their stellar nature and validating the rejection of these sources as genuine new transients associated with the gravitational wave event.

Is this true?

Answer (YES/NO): YES